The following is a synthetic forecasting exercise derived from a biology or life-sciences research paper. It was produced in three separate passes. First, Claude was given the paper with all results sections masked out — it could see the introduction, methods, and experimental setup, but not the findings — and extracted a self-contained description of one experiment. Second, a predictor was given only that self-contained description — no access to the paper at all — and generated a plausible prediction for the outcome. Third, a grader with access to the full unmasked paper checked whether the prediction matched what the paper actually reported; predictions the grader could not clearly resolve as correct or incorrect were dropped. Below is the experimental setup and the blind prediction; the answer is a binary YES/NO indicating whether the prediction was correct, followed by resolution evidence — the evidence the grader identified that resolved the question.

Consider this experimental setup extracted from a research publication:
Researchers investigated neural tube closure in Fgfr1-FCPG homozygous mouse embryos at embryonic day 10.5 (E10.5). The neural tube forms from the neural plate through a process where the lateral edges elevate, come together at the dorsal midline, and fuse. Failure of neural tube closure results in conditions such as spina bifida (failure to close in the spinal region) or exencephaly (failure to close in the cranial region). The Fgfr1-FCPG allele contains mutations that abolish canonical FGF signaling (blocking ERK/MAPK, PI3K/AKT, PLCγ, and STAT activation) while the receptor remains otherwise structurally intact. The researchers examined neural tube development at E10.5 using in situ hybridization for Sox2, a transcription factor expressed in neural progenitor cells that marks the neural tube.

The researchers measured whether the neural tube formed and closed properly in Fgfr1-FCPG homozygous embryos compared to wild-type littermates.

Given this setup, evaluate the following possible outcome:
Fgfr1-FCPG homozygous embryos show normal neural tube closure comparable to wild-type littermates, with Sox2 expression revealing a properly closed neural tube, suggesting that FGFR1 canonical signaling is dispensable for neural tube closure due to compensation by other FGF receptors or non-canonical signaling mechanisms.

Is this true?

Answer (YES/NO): NO